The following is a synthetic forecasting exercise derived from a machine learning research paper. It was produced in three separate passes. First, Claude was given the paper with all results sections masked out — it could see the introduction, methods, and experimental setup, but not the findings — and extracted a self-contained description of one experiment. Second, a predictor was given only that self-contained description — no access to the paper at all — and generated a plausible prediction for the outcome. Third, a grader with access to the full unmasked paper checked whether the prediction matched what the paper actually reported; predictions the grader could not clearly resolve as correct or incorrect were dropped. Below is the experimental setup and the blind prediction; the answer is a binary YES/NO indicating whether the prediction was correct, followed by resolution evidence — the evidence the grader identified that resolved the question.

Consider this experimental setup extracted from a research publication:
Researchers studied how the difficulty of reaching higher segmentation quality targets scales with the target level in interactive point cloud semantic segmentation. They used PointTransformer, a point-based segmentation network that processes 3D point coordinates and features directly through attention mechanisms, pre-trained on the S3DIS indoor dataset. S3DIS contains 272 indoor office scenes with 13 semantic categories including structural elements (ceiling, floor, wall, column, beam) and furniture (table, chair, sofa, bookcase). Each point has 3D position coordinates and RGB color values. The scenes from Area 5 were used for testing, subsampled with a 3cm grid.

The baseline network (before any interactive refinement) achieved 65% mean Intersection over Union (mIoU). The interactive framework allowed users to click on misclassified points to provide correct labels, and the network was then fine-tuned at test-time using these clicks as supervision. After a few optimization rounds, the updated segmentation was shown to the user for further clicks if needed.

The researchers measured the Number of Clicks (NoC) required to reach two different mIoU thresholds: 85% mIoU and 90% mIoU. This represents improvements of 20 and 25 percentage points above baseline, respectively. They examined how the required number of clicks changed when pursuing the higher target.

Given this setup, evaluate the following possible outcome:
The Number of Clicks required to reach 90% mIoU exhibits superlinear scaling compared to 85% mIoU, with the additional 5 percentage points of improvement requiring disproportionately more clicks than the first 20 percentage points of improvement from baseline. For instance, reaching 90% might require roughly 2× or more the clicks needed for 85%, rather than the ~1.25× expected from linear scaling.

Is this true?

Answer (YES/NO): NO